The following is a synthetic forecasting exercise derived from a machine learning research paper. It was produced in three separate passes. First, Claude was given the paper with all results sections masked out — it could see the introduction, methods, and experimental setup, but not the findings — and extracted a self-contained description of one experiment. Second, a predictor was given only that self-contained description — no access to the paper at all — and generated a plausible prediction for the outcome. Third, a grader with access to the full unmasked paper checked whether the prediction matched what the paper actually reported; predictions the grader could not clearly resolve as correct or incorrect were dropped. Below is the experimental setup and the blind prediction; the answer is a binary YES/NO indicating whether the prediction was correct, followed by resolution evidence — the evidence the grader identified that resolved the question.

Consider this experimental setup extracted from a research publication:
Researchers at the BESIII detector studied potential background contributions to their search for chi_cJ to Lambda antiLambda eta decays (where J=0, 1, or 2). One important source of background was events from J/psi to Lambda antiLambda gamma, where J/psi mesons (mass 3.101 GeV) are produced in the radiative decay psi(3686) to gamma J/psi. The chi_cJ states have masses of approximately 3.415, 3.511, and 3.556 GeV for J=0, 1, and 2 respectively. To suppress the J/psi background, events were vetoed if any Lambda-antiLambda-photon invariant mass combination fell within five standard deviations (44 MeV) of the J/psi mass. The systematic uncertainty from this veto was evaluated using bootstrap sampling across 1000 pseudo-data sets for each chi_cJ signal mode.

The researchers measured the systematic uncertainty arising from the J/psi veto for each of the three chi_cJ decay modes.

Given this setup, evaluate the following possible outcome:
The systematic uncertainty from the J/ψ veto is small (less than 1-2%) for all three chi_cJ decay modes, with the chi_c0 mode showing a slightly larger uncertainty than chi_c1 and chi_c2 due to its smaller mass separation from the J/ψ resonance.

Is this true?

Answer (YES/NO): NO